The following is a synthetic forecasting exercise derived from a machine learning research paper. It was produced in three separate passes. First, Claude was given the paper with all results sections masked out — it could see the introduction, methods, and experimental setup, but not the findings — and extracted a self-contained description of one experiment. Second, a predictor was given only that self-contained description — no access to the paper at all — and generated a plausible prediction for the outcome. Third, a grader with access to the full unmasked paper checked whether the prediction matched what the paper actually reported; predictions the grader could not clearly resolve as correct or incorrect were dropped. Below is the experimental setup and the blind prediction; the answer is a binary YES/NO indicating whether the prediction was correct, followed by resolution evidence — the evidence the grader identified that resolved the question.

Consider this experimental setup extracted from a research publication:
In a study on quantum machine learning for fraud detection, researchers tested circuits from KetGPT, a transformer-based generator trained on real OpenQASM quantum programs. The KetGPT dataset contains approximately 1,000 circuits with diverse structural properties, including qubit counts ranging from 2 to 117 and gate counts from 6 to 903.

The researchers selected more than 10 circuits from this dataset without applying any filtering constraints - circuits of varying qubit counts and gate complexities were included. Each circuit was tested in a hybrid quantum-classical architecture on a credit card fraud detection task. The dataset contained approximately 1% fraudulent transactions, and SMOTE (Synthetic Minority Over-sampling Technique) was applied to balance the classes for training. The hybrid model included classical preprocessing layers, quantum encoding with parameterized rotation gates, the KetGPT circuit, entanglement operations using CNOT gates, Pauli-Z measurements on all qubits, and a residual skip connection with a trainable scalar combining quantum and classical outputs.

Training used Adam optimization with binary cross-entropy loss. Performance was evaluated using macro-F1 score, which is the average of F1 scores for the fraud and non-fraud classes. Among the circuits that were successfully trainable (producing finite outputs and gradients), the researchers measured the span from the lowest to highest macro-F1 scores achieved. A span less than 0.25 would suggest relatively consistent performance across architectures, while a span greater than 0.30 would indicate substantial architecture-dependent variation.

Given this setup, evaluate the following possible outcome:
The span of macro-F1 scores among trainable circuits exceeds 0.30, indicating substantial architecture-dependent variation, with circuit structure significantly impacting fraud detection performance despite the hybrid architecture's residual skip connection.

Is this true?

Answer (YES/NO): YES